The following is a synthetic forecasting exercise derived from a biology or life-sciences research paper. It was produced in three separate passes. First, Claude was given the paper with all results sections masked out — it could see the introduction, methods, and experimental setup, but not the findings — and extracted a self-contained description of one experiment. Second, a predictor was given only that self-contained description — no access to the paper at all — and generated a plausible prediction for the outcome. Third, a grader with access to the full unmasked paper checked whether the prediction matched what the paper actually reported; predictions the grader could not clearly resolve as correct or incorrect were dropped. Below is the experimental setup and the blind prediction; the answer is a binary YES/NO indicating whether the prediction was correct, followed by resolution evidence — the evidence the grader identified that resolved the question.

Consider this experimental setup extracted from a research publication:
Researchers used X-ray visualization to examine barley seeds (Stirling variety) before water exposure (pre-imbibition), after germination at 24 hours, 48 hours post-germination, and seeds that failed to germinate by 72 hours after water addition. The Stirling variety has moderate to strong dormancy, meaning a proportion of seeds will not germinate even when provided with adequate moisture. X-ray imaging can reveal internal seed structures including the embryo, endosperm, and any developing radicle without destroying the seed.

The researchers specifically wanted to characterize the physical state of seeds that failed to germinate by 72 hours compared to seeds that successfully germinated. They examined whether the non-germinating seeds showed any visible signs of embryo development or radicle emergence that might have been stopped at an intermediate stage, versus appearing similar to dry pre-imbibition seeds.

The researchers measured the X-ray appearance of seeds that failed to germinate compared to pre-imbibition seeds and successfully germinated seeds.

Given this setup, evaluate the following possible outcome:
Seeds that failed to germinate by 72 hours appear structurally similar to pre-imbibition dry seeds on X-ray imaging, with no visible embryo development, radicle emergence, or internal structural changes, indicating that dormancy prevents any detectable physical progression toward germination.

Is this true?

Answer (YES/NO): NO